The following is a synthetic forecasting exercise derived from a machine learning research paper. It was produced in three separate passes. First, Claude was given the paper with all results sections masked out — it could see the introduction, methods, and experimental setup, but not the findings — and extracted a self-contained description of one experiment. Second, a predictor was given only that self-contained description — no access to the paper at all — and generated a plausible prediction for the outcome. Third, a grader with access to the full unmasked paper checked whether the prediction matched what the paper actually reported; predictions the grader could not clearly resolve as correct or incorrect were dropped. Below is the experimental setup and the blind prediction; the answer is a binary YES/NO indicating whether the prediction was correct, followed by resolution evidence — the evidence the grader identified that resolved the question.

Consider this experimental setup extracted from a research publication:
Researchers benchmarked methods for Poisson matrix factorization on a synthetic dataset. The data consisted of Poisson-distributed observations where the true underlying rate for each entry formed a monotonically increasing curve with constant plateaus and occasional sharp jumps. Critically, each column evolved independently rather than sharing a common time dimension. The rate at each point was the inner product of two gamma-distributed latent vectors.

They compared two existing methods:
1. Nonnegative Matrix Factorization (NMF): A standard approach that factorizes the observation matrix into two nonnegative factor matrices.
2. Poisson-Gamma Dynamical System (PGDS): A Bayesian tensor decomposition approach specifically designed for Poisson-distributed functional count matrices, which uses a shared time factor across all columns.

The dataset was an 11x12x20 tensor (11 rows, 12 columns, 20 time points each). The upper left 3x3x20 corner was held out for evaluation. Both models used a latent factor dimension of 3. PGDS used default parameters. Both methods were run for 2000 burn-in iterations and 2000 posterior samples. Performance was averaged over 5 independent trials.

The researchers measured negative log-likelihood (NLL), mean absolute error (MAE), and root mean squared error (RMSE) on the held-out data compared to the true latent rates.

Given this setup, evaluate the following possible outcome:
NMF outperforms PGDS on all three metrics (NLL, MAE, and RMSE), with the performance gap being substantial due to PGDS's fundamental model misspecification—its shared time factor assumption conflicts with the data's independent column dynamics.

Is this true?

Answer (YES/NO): NO